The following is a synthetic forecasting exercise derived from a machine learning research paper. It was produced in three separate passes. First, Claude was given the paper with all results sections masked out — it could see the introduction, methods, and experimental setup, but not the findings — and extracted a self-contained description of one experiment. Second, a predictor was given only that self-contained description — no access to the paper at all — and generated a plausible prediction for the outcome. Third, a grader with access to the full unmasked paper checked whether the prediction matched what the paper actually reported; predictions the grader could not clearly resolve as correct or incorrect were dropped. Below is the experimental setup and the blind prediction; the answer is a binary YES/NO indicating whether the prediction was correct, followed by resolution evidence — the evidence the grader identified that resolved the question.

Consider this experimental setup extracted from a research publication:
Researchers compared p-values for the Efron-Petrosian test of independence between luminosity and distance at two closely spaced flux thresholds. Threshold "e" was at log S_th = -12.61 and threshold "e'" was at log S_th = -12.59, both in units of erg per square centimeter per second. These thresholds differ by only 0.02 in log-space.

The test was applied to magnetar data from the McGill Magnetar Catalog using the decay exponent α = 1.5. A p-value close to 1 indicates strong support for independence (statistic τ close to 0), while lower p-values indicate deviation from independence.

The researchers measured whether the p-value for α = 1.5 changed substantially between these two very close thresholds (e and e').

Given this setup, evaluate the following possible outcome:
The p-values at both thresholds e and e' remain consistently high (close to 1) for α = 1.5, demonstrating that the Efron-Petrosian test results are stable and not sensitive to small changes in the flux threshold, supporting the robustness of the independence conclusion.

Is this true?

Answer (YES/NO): NO